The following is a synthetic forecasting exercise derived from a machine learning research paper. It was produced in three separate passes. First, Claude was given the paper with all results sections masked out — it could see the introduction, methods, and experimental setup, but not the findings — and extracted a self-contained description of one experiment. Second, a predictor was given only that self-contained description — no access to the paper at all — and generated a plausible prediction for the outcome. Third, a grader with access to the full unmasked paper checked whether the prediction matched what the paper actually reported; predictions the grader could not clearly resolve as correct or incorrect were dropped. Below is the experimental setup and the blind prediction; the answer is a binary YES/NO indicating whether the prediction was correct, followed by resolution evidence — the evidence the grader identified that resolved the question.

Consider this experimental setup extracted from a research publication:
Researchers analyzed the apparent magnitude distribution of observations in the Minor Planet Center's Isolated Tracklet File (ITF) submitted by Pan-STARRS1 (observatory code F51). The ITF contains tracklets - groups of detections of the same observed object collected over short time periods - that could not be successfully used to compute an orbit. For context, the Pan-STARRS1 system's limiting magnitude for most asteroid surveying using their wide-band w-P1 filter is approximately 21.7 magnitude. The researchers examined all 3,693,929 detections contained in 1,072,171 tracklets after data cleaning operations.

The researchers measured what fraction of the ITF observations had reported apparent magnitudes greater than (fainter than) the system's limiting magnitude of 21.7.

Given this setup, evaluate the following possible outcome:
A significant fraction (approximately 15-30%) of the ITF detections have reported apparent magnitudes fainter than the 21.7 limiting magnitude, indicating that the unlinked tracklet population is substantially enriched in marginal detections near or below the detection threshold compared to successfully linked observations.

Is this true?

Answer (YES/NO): NO